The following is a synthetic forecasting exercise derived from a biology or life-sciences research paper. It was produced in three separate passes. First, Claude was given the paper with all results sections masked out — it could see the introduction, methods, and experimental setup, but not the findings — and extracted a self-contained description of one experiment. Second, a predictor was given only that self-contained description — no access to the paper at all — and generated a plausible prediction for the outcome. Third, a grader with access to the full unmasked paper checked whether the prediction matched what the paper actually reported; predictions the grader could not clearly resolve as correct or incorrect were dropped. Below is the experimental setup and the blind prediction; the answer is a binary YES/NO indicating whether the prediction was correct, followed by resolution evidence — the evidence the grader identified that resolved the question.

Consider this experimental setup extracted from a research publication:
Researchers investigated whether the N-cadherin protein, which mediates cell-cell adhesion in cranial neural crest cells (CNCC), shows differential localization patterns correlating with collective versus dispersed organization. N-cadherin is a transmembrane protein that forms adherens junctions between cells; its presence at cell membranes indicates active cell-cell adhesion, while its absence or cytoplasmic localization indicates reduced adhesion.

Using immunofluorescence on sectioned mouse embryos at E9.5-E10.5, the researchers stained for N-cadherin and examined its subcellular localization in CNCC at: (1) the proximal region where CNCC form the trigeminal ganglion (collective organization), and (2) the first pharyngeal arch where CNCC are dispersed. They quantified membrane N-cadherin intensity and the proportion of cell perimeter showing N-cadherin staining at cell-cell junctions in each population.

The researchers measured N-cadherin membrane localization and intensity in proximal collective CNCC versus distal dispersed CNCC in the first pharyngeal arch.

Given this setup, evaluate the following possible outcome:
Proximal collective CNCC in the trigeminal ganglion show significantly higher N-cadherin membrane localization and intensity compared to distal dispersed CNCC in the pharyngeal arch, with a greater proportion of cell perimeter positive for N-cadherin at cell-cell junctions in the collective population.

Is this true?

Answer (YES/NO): YES